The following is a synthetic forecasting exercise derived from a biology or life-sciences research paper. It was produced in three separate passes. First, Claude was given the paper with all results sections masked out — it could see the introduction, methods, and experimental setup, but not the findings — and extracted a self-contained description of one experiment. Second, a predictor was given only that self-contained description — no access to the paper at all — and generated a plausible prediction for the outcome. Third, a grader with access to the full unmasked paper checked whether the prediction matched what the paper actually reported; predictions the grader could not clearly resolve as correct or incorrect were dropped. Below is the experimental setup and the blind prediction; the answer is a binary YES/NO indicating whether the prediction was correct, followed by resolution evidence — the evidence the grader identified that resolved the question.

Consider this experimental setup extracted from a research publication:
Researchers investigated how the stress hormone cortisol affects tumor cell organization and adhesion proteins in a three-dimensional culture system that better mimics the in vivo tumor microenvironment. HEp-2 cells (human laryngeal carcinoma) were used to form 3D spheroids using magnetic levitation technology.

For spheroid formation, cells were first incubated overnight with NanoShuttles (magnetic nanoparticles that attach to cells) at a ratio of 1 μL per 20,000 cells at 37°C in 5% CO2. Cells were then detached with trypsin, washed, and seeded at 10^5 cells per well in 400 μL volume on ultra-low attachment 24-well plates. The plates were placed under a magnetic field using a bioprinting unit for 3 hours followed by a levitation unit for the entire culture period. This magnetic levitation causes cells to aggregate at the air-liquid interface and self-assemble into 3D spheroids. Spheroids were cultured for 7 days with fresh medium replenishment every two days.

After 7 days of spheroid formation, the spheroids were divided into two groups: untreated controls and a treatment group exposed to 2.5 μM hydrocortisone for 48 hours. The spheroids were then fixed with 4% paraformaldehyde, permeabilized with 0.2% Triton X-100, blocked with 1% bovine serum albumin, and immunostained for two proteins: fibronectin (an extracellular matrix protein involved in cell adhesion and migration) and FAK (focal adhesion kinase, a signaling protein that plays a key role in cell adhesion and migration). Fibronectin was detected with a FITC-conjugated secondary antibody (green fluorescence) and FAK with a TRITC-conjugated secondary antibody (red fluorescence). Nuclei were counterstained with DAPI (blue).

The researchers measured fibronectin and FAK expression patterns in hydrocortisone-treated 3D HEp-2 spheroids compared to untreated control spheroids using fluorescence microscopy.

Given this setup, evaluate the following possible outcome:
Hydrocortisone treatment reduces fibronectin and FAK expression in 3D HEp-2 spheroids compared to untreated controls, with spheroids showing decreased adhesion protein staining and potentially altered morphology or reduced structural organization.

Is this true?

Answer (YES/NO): NO